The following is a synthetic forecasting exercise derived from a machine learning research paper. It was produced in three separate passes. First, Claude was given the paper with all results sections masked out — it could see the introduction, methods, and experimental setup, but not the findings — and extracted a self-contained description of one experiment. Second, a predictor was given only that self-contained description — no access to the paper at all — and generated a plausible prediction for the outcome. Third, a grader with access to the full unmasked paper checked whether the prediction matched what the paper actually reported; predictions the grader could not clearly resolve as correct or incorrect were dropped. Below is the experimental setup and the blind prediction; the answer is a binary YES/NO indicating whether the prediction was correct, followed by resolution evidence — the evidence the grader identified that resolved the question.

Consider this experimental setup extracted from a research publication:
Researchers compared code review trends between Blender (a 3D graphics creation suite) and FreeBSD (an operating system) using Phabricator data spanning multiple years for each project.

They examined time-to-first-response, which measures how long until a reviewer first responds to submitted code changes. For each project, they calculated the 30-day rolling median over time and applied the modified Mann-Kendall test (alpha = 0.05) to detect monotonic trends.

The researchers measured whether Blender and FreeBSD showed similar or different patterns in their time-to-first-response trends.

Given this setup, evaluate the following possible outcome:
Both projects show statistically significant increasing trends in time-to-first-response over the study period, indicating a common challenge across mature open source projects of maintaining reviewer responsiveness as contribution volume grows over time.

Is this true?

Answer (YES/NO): NO